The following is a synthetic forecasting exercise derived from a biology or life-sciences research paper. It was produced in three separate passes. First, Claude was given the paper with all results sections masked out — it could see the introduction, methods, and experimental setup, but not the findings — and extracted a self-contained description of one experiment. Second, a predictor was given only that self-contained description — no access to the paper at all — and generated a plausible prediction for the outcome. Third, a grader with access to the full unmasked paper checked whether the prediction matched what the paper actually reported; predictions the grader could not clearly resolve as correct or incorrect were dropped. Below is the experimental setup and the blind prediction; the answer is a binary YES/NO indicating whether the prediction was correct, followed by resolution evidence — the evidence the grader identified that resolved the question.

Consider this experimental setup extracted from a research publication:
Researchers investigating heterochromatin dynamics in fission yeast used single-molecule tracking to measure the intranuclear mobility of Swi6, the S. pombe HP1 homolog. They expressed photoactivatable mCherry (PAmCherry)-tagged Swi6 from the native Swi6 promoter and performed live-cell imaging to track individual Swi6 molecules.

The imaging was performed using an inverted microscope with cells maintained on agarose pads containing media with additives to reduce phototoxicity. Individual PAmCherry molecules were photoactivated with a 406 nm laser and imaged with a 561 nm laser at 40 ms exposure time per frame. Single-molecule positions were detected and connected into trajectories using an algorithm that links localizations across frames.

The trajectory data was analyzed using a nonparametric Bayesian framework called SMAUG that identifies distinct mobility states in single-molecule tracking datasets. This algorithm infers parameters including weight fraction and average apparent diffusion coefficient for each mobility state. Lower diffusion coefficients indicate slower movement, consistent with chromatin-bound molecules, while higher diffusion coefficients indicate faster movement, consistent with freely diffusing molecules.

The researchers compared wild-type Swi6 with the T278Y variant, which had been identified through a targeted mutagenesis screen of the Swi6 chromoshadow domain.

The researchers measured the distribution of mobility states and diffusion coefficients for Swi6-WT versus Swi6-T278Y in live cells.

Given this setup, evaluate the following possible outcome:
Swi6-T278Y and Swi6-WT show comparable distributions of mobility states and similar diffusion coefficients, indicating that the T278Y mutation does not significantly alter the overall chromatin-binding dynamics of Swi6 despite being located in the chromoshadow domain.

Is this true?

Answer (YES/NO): NO